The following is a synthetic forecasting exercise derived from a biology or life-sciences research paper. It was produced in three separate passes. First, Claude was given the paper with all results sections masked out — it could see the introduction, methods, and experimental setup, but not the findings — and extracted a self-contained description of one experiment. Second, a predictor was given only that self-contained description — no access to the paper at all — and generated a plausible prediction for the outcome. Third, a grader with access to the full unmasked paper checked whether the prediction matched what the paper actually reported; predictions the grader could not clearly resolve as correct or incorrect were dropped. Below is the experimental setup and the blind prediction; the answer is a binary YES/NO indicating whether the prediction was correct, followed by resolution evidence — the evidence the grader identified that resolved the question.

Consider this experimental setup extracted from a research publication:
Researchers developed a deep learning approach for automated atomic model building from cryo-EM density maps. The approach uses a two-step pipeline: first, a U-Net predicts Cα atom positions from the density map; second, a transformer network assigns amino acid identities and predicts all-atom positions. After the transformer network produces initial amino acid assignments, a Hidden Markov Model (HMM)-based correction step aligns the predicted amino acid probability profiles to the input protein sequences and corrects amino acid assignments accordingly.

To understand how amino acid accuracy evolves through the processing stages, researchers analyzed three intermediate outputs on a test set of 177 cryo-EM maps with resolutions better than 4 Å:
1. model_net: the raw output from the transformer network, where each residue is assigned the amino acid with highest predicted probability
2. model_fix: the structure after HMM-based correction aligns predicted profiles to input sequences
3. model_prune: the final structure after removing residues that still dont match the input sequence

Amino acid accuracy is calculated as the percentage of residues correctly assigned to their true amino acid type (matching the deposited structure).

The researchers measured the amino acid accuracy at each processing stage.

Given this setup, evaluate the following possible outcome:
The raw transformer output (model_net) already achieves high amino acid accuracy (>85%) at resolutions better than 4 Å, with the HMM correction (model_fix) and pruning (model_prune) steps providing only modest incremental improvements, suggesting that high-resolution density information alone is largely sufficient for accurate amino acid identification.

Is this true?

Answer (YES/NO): NO